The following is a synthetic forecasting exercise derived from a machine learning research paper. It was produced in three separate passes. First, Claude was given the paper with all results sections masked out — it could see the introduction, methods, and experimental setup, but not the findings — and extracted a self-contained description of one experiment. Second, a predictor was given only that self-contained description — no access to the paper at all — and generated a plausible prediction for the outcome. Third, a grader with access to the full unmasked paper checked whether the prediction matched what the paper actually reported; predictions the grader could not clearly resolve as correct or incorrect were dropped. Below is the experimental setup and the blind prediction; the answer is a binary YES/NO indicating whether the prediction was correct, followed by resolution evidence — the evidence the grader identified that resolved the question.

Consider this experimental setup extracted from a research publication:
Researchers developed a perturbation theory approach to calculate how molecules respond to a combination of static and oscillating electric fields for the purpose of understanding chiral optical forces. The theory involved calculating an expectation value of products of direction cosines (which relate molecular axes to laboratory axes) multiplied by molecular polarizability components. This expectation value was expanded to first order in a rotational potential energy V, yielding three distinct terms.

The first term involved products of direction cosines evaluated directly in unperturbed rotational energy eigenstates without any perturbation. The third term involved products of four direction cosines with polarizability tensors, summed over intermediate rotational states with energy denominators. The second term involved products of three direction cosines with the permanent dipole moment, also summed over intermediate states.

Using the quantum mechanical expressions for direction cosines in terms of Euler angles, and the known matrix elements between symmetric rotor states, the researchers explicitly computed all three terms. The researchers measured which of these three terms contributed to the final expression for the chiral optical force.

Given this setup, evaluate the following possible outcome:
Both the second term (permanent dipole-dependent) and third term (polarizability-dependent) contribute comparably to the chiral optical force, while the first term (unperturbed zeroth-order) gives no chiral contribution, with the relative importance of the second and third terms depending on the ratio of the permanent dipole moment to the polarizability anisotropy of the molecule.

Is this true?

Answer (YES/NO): NO